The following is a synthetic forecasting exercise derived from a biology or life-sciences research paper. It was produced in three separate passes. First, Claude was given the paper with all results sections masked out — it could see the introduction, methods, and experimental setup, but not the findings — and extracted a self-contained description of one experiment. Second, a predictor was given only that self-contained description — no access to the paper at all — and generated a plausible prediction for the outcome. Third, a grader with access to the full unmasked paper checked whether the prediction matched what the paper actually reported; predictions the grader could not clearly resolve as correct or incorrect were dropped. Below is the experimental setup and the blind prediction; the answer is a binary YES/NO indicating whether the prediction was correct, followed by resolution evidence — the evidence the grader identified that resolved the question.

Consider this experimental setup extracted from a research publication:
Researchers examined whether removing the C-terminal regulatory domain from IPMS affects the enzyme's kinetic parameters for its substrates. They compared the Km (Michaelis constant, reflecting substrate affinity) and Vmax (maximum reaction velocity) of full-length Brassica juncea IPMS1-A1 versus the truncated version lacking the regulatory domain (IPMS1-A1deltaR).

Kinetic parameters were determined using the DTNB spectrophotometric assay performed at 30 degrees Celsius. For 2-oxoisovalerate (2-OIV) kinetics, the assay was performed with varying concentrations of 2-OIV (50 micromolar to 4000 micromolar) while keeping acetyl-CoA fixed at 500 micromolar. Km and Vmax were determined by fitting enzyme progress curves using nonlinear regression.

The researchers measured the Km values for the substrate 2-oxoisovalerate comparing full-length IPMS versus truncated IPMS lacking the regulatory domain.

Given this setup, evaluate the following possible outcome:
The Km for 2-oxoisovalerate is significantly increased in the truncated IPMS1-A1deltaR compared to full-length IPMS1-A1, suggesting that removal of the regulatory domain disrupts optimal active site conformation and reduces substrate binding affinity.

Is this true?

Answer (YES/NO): NO